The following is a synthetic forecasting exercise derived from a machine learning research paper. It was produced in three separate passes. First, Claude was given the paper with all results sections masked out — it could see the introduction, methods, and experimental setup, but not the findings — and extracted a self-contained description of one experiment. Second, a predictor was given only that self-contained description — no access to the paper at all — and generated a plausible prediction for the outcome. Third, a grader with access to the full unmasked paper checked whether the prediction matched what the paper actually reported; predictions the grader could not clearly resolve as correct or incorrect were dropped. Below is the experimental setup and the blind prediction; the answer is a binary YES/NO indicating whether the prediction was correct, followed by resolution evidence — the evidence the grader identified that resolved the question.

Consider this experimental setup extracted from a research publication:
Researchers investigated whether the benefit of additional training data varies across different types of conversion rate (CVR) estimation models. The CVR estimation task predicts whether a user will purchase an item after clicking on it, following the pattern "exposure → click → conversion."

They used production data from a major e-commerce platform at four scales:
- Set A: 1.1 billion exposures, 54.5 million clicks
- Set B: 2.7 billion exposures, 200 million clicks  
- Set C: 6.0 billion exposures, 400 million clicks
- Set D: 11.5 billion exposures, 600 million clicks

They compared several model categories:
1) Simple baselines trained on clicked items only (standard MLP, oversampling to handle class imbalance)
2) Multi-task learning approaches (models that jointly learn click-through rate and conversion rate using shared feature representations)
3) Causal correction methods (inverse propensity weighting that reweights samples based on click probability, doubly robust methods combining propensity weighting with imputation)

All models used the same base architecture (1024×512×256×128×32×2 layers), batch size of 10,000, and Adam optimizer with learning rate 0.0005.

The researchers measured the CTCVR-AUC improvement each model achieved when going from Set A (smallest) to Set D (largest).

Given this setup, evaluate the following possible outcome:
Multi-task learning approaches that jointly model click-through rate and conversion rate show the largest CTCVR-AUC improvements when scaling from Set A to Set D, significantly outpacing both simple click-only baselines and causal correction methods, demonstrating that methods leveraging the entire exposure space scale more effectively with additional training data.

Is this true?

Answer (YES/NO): NO